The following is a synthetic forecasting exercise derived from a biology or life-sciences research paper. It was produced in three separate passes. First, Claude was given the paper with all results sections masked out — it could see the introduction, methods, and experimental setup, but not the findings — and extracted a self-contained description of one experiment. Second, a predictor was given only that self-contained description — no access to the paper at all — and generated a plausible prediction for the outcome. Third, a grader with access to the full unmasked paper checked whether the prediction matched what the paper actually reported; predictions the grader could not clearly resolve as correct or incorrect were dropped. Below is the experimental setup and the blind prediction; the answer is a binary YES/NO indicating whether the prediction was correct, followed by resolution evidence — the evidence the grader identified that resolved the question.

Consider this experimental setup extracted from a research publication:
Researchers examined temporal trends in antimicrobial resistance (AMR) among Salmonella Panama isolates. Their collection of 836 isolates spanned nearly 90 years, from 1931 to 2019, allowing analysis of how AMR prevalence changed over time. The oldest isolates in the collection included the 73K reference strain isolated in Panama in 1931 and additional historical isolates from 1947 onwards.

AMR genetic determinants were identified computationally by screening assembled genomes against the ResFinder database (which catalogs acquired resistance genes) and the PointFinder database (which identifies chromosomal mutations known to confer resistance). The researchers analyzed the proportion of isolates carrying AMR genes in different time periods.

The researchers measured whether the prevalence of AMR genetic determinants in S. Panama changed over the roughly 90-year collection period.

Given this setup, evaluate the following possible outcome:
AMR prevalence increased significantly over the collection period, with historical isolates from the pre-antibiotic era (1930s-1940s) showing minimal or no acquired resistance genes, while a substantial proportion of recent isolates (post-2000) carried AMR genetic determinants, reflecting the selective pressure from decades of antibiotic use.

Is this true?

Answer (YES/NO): NO